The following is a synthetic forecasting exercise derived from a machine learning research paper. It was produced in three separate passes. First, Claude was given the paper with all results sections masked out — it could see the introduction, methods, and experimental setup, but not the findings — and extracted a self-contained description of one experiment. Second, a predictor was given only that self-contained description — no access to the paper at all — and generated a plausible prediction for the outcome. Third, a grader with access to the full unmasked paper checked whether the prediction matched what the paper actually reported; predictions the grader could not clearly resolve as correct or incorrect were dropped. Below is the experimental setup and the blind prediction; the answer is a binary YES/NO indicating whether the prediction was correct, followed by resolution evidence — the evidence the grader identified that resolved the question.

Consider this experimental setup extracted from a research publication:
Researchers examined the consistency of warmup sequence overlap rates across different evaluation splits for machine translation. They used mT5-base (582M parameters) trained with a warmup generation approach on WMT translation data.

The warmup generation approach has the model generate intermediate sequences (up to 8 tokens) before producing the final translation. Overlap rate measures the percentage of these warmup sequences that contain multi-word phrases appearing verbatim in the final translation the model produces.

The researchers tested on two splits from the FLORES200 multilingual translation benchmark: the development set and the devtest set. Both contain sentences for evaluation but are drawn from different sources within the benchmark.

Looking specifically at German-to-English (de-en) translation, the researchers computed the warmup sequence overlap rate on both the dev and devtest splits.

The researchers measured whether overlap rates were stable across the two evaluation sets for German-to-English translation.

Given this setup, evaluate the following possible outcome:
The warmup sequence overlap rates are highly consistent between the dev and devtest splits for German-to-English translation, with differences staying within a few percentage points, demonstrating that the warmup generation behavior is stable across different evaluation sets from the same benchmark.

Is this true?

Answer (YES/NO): YES